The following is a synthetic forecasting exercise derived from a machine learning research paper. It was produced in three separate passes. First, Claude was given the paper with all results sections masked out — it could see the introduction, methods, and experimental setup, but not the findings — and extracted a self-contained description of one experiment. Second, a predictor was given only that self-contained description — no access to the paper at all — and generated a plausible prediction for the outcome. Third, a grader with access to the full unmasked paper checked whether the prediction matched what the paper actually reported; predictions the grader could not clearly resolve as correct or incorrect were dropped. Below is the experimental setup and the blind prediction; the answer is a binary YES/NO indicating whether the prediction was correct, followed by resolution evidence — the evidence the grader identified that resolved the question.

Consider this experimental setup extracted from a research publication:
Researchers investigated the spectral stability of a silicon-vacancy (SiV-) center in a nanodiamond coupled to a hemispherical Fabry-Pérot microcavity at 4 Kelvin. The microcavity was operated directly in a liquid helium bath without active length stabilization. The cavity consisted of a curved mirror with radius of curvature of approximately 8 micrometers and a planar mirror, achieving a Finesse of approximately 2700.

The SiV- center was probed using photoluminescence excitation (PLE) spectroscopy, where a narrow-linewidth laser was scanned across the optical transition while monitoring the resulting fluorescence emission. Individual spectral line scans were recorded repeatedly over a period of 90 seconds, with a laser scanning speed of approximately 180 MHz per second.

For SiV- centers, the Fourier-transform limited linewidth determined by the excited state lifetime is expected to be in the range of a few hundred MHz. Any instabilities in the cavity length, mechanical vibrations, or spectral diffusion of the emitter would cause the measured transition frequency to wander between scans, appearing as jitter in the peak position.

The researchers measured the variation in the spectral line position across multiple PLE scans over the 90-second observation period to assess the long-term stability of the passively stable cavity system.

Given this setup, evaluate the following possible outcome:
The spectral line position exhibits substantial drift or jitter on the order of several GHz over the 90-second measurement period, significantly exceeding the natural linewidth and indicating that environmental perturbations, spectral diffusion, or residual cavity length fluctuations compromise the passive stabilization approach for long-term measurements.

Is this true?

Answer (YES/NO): NO